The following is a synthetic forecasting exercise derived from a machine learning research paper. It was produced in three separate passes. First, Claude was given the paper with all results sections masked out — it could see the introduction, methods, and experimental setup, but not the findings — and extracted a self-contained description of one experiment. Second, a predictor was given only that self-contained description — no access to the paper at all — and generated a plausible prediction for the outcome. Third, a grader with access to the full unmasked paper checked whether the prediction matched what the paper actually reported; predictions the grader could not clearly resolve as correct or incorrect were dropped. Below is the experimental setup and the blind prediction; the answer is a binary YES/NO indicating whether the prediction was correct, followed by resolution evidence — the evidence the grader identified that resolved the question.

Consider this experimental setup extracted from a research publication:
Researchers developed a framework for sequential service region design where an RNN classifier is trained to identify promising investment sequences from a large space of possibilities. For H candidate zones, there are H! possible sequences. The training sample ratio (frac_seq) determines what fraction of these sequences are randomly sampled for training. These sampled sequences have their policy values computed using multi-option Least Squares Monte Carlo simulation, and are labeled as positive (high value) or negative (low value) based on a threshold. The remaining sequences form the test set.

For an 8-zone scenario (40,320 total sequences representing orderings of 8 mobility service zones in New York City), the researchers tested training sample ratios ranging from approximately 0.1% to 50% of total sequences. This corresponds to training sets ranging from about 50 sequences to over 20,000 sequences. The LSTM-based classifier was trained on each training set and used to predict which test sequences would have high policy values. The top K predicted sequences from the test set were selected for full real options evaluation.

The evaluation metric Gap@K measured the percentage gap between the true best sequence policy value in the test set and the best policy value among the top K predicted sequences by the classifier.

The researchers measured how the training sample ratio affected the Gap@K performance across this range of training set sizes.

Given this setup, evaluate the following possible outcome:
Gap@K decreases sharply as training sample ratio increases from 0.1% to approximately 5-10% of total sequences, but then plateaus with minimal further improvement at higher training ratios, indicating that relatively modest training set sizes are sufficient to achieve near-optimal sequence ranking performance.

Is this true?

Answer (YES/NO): NO